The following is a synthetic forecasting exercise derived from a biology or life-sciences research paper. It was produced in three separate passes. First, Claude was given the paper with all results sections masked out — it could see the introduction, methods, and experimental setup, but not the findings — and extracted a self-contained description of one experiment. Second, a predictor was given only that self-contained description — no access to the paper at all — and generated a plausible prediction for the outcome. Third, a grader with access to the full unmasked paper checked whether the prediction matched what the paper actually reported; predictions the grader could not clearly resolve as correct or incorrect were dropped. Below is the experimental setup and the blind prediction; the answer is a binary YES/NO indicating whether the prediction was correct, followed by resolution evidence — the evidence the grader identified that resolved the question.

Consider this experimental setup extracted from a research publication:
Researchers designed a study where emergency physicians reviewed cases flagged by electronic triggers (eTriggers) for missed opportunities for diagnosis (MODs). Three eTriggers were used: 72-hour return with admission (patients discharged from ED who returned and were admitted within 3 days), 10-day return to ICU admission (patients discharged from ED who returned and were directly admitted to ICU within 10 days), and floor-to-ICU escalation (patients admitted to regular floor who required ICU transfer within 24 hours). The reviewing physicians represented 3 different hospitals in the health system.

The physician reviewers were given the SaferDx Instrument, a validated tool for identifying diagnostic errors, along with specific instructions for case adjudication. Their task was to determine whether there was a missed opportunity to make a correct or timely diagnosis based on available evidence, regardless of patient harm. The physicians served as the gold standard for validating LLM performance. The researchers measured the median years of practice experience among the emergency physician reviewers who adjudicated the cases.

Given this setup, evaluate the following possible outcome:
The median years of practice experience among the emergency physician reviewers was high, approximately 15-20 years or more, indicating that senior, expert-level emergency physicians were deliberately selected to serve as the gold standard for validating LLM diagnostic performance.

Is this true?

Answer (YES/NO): NO